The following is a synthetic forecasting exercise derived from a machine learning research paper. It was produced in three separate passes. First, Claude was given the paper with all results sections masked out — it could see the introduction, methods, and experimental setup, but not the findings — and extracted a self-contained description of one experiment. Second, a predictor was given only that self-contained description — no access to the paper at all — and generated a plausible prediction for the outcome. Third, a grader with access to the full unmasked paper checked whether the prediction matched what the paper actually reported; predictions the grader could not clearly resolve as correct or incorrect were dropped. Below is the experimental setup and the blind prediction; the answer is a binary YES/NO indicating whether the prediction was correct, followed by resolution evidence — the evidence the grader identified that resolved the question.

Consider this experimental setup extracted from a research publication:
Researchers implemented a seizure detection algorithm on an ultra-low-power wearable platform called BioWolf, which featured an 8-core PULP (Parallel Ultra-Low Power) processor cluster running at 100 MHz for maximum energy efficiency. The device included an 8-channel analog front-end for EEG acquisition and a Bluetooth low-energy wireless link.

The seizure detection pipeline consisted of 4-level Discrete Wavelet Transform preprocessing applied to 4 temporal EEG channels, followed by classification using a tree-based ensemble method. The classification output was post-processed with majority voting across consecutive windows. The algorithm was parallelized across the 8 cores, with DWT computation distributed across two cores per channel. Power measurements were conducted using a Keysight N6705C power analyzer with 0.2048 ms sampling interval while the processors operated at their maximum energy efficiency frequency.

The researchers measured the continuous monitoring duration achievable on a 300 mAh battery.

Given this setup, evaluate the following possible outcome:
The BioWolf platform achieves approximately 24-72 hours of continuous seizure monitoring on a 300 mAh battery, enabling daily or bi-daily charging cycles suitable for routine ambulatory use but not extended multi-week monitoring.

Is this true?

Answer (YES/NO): NO